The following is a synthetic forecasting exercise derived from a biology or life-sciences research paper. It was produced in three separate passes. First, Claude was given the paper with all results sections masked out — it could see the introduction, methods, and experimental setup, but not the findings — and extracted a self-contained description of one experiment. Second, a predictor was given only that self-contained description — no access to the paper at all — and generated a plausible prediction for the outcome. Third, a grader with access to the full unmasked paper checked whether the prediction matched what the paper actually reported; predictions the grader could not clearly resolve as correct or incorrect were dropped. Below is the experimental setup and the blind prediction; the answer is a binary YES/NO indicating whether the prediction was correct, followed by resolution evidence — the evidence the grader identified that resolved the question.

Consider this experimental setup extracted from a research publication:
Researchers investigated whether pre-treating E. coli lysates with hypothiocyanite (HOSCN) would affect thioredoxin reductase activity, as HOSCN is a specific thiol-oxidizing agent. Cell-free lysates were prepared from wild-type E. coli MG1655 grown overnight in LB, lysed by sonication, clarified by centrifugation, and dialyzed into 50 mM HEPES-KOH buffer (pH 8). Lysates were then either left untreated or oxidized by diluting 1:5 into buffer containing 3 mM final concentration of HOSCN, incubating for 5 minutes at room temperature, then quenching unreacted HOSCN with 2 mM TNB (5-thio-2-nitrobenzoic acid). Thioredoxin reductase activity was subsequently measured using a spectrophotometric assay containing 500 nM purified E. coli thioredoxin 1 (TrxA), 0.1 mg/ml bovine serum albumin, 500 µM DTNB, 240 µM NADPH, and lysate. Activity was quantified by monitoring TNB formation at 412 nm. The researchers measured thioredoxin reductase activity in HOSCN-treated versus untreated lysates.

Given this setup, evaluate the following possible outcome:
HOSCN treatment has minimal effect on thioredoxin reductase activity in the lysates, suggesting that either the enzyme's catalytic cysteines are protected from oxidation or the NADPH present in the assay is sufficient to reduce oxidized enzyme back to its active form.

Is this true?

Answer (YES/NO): NO